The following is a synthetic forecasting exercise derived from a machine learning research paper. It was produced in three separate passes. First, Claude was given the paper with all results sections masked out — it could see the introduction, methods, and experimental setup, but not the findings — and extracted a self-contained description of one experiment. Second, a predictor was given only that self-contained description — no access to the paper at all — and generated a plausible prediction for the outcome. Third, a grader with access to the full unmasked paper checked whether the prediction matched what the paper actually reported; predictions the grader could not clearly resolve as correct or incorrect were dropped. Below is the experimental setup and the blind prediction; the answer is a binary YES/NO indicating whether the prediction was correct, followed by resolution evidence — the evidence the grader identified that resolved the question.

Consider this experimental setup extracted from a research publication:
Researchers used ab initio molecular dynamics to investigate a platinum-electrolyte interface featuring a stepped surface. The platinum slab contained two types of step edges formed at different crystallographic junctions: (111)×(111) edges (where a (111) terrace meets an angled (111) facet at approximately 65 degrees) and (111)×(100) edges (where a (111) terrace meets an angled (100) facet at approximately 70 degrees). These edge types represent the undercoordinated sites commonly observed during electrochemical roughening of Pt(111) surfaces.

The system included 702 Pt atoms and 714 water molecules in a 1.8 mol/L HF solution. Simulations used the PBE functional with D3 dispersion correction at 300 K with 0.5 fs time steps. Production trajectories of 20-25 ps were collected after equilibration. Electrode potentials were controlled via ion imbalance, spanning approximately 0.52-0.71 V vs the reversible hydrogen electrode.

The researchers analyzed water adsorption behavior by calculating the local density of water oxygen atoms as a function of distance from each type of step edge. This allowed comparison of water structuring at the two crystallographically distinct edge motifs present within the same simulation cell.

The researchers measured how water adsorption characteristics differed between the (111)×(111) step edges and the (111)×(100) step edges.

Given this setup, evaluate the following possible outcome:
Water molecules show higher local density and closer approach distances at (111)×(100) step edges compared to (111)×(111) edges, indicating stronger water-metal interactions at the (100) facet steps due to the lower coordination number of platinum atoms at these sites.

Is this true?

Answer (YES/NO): NO